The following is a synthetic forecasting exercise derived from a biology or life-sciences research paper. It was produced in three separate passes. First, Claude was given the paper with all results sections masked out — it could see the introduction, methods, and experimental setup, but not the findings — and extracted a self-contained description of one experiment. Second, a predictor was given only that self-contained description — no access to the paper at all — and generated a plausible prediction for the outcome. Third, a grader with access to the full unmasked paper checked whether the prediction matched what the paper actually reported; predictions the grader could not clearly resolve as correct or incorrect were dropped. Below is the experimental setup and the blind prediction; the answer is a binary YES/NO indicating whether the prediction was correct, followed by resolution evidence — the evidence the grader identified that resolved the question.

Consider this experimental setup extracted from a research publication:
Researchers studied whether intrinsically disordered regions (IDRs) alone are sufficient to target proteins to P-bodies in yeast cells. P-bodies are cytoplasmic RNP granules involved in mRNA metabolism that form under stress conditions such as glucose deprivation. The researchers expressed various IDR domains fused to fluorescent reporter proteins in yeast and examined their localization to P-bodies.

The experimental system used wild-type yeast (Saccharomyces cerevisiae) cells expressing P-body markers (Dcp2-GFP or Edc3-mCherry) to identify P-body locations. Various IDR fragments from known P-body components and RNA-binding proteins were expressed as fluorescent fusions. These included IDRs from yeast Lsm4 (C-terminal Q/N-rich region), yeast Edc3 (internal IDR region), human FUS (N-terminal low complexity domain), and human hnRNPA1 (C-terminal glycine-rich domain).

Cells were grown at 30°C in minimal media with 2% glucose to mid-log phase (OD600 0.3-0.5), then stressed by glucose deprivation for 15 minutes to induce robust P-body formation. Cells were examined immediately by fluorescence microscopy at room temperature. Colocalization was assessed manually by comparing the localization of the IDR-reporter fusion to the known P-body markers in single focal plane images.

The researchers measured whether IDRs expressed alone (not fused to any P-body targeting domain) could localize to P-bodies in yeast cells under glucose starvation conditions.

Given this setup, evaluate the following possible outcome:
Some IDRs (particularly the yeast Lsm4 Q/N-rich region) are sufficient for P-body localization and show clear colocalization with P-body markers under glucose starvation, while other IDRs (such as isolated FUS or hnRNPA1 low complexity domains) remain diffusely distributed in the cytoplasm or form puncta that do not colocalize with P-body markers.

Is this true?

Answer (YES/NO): NO